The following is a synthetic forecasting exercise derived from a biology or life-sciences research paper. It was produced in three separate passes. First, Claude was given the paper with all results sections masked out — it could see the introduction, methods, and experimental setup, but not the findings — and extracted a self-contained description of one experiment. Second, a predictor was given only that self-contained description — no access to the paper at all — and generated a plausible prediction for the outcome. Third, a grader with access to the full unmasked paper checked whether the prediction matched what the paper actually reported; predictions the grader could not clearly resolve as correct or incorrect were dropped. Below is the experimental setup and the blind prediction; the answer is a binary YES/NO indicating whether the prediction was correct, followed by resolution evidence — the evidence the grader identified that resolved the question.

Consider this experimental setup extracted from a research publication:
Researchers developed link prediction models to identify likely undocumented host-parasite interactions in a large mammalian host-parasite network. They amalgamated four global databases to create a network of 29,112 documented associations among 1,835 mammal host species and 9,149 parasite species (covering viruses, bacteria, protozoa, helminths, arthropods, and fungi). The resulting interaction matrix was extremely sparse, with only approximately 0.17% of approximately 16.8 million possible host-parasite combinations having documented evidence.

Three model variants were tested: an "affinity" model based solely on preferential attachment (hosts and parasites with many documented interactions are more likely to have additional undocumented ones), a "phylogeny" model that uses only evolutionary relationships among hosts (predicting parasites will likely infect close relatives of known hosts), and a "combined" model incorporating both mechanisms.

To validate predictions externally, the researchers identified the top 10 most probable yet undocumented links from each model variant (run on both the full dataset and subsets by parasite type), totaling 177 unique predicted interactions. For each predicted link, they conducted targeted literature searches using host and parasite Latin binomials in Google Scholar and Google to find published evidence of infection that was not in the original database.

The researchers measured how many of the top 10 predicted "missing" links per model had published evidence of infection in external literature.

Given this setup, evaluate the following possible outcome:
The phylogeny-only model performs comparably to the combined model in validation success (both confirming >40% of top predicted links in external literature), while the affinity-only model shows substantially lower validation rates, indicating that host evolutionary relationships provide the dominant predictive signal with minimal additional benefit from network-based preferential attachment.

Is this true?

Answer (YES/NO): NO